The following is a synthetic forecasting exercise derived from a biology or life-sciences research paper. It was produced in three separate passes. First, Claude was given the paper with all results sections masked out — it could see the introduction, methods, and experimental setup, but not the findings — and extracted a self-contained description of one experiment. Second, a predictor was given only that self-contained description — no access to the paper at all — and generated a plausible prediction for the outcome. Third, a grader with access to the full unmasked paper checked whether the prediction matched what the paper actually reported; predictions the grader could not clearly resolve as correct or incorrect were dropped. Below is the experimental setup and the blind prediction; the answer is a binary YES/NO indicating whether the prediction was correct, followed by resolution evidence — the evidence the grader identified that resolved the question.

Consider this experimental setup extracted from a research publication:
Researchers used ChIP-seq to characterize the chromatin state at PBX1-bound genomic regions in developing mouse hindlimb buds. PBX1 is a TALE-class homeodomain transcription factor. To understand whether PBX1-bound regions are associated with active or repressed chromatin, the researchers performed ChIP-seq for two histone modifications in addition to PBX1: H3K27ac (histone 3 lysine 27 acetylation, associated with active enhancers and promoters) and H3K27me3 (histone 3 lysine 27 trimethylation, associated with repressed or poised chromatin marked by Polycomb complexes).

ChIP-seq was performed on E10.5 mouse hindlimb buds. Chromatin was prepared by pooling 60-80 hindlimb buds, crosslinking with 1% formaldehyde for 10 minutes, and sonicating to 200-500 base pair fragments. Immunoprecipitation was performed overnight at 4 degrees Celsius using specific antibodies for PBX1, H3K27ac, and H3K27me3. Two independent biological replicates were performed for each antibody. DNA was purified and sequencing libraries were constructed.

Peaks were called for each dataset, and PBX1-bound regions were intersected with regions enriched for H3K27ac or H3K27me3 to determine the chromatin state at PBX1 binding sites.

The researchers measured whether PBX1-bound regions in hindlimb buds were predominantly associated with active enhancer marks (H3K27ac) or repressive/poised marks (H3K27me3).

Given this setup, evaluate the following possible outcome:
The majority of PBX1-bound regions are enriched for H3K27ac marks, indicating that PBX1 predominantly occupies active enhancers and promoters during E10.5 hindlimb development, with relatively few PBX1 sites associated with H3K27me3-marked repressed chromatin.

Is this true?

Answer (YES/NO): YES